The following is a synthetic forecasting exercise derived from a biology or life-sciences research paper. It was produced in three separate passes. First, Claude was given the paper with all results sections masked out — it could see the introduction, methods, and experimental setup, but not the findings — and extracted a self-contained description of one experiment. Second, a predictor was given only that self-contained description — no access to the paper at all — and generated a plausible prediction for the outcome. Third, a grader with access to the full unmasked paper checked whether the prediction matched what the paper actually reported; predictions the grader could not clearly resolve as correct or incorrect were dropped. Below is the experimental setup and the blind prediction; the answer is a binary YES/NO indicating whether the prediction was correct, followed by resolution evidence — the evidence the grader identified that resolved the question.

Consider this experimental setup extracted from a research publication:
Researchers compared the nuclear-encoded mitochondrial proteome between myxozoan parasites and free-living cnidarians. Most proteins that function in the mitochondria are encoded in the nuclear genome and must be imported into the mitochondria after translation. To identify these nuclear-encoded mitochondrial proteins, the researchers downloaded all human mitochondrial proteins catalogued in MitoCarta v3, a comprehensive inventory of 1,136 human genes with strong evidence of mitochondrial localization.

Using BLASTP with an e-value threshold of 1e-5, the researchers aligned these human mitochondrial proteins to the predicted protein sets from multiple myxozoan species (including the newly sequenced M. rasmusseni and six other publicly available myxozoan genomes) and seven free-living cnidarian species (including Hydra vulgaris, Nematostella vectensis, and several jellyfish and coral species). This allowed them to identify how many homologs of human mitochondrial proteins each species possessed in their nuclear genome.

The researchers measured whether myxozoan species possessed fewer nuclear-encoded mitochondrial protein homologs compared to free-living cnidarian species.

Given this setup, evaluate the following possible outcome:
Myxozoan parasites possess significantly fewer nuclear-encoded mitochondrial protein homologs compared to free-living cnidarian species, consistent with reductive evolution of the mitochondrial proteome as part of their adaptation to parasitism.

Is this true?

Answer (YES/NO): YES